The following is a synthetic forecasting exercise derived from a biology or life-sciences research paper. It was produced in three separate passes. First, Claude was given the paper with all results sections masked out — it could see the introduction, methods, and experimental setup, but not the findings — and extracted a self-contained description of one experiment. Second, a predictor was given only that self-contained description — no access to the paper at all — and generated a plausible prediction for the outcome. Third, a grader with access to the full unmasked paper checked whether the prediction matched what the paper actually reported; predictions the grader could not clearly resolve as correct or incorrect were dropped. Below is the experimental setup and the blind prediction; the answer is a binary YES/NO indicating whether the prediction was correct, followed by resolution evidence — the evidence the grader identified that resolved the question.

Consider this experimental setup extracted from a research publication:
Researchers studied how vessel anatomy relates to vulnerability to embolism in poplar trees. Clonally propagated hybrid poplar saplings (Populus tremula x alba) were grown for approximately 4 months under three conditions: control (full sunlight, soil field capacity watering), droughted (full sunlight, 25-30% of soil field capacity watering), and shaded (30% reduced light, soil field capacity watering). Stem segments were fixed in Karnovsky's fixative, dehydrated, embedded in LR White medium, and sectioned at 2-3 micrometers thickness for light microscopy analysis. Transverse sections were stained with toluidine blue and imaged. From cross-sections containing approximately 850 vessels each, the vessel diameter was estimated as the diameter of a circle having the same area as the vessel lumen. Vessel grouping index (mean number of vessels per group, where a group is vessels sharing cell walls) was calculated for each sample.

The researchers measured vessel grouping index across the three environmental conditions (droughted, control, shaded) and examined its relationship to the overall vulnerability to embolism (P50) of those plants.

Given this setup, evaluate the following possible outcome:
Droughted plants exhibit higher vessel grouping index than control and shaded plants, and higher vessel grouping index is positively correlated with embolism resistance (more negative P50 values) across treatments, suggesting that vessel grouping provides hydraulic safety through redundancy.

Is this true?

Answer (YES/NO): YES